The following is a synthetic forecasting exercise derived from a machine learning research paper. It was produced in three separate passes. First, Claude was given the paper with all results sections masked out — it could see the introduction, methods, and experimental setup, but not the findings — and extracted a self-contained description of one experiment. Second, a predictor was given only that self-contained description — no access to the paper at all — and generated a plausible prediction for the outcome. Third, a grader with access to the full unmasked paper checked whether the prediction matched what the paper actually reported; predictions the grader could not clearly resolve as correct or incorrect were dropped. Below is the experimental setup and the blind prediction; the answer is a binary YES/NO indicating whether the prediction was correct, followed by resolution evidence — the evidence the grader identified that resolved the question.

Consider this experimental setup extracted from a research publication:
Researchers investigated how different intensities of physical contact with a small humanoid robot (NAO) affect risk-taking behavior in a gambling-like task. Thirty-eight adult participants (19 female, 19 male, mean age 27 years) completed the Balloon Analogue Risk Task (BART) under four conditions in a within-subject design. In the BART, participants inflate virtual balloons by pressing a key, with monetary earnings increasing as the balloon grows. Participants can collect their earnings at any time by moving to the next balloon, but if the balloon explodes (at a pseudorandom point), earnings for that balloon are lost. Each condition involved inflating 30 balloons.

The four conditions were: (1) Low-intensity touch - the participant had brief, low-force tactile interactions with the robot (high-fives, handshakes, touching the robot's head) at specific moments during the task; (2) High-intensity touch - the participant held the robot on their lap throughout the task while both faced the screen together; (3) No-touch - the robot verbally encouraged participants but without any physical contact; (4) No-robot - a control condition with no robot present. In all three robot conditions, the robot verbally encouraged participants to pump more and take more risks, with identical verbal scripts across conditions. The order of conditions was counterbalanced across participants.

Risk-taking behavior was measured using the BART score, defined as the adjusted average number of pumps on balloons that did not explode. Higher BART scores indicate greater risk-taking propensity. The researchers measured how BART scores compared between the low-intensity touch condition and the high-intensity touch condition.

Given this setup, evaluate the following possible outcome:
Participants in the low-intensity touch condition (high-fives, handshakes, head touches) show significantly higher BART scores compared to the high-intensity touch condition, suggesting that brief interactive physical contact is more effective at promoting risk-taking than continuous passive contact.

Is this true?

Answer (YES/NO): NO